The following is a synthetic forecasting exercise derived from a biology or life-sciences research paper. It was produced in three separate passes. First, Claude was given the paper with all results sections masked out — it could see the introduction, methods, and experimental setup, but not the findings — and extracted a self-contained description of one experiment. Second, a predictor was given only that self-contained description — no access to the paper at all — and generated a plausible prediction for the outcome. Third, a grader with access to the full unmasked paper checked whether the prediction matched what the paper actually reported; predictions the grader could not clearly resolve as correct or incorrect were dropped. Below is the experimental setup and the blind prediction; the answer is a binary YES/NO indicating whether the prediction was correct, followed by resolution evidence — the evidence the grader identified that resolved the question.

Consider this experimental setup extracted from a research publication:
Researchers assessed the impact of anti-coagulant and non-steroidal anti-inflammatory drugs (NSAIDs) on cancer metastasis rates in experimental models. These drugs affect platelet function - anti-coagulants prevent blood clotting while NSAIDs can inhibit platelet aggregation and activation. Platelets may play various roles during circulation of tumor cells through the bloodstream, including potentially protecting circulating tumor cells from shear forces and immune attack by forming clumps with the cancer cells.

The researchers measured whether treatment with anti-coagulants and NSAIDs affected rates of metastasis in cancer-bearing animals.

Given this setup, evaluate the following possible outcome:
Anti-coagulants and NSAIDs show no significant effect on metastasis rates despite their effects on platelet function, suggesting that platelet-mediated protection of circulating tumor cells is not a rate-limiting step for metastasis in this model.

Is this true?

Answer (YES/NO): NO